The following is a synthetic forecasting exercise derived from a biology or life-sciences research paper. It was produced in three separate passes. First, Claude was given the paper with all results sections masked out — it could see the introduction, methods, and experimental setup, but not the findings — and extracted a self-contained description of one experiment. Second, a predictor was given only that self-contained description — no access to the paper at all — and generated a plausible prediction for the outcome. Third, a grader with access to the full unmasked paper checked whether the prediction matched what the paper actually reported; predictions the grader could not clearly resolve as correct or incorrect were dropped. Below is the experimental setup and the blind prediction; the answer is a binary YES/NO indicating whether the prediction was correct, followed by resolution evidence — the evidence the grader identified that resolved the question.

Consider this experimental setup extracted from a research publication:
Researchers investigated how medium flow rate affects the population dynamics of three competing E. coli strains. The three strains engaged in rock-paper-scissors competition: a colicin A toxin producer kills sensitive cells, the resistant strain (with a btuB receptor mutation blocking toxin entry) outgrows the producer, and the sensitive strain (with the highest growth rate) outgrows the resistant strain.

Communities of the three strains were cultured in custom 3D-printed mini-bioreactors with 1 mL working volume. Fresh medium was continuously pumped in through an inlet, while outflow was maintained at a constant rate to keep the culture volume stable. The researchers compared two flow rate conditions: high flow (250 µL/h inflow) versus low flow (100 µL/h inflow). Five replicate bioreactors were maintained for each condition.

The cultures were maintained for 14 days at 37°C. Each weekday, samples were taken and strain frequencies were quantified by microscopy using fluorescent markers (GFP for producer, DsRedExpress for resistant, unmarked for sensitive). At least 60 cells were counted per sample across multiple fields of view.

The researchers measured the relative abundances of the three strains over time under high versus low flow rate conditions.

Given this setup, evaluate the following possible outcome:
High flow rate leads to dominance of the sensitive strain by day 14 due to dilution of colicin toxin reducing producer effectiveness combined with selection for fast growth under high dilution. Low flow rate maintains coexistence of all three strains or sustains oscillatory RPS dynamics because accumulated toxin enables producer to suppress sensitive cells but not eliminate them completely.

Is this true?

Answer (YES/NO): NO